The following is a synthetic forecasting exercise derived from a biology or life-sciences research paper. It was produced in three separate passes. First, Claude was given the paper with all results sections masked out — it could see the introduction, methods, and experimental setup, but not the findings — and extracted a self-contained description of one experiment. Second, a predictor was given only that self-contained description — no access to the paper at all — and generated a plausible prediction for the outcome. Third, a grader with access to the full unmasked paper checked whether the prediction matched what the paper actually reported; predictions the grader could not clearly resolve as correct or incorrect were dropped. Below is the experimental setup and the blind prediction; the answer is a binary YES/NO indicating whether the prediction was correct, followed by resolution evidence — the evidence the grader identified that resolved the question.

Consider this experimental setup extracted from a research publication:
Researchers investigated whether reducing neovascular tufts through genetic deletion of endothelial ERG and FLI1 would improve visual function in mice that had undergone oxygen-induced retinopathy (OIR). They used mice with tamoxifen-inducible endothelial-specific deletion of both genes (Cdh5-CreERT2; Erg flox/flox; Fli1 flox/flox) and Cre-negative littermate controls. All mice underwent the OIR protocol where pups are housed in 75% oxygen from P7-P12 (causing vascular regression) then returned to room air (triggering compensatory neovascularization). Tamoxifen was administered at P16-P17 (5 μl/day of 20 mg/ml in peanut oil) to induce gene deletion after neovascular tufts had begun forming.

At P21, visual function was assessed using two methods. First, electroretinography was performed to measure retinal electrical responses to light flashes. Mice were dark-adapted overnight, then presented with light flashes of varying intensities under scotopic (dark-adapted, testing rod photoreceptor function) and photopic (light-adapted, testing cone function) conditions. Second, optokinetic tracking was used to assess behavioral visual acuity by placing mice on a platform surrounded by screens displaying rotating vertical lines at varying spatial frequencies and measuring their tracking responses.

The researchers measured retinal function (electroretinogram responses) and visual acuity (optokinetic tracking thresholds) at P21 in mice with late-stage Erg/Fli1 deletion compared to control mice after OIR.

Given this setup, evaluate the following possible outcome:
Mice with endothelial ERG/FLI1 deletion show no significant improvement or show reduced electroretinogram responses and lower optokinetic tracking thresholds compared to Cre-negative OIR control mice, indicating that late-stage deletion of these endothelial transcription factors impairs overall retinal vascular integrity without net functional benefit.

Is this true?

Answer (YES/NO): NO